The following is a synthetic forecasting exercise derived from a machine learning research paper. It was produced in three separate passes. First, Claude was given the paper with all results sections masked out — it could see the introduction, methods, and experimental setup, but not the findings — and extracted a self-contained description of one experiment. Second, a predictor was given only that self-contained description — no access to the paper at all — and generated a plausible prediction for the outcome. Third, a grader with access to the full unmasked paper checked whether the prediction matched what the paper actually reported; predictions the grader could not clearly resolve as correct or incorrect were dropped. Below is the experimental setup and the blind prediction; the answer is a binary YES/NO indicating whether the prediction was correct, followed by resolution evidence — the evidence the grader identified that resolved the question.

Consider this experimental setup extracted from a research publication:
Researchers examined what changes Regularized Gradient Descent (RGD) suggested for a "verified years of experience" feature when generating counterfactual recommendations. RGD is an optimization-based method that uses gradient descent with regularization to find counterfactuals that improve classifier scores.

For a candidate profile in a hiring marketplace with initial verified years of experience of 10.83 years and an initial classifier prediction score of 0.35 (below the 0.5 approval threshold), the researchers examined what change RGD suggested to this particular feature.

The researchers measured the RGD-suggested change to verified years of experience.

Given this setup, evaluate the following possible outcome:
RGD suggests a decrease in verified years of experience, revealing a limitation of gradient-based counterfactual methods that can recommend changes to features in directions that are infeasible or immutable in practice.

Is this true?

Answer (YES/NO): YES